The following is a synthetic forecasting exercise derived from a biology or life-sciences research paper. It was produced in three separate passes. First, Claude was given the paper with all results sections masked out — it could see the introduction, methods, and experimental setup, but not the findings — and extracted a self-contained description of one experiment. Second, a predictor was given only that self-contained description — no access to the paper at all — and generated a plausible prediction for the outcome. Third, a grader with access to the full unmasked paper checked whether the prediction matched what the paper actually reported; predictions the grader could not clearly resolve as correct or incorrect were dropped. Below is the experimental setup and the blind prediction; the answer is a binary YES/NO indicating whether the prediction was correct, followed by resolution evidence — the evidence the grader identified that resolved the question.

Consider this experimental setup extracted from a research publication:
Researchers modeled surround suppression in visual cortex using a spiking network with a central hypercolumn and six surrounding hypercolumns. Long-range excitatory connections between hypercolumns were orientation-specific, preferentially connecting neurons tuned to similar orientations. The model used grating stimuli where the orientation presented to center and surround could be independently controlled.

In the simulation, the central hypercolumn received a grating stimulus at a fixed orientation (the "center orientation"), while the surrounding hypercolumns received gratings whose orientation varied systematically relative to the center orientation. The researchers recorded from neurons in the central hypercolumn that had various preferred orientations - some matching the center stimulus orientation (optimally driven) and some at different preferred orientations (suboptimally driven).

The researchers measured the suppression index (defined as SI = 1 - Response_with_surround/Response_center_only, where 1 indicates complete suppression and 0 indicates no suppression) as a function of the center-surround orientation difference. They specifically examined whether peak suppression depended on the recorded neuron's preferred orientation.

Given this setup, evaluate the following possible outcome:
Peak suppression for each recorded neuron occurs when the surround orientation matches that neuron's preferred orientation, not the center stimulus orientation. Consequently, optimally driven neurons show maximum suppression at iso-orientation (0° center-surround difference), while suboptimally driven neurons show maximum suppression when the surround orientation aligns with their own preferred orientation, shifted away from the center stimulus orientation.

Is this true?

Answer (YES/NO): NO